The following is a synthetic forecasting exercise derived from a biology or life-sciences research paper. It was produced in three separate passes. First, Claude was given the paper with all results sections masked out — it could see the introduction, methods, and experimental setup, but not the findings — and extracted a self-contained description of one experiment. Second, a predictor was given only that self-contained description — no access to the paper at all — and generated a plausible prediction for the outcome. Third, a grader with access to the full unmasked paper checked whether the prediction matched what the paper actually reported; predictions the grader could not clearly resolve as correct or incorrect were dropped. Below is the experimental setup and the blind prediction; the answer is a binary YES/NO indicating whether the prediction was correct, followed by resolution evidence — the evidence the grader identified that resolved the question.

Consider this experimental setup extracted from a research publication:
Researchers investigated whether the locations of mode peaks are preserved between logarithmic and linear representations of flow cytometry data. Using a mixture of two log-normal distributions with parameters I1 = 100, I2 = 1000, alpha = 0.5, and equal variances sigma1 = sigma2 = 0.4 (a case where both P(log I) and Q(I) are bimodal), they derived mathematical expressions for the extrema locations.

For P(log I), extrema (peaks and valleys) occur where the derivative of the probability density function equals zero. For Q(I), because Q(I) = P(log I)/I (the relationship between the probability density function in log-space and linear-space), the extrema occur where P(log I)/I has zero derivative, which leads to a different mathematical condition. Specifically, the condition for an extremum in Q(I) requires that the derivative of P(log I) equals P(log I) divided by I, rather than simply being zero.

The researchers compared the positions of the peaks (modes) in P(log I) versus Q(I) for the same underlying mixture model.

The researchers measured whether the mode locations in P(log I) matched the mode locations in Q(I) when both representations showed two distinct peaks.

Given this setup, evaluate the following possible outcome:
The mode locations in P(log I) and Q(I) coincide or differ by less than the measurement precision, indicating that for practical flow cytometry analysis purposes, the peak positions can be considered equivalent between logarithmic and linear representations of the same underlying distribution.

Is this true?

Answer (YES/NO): NO